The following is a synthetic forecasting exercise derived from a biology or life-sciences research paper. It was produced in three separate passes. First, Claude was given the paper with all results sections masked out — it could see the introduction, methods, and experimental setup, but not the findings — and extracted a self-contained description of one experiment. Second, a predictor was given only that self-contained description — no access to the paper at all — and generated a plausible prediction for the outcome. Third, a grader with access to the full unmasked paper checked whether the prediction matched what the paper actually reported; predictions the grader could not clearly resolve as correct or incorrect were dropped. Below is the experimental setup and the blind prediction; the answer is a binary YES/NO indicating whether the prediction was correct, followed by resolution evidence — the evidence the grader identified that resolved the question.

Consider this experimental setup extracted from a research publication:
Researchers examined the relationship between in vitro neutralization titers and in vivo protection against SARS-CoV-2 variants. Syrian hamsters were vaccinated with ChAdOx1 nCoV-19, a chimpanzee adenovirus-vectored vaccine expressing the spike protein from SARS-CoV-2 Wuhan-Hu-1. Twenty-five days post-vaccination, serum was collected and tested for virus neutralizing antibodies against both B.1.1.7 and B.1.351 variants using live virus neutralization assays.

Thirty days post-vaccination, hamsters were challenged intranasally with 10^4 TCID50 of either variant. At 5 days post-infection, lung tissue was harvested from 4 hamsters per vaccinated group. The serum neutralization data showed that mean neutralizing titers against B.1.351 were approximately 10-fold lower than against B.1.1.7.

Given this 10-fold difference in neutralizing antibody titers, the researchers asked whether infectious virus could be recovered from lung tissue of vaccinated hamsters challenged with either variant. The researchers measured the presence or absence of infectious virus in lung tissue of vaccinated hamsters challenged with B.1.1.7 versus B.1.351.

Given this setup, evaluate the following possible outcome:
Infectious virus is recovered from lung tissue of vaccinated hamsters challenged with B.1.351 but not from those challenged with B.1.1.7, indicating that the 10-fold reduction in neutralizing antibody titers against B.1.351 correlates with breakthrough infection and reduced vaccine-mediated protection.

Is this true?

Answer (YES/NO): NO